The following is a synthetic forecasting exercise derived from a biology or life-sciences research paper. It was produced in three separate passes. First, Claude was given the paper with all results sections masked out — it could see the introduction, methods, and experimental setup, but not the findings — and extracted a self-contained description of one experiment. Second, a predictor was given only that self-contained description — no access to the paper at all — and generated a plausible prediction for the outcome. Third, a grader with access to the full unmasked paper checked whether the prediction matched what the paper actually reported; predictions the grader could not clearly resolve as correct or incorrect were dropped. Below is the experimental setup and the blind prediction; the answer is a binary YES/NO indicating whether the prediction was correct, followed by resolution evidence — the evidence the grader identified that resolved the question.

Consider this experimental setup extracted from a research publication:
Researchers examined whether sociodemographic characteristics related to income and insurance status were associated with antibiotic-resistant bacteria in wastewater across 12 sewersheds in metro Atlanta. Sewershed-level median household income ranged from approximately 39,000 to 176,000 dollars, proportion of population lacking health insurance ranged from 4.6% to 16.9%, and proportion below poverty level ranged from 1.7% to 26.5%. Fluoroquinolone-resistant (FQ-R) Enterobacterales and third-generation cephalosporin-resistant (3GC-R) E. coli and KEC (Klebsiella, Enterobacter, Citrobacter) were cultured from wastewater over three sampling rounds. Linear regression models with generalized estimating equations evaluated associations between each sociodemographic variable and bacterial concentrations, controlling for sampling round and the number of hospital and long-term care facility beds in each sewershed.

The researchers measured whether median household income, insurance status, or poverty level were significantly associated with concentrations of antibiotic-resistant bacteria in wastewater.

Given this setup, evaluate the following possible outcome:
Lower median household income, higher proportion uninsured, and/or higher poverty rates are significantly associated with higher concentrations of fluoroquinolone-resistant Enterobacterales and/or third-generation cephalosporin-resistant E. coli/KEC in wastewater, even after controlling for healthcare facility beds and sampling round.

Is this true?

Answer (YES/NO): NO